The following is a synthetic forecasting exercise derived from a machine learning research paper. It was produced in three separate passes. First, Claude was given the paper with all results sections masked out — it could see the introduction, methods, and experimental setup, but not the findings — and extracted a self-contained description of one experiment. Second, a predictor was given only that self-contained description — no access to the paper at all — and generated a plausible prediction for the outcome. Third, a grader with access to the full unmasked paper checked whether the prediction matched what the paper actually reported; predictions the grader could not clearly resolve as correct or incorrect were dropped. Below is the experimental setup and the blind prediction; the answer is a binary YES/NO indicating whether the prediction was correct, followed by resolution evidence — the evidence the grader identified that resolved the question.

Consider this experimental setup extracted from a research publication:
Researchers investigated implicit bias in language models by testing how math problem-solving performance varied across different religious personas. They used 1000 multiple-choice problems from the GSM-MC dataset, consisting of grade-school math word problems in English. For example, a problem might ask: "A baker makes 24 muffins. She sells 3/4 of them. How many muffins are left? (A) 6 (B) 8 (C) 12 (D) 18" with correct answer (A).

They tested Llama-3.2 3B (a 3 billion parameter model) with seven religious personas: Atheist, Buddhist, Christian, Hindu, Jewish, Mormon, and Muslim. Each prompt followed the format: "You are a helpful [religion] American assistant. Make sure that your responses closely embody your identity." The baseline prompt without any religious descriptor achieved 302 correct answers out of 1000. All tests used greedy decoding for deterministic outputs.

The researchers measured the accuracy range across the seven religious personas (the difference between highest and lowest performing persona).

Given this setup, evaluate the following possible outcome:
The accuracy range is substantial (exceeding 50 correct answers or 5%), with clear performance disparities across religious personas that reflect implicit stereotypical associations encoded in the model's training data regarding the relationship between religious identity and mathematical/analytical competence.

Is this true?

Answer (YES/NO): YES